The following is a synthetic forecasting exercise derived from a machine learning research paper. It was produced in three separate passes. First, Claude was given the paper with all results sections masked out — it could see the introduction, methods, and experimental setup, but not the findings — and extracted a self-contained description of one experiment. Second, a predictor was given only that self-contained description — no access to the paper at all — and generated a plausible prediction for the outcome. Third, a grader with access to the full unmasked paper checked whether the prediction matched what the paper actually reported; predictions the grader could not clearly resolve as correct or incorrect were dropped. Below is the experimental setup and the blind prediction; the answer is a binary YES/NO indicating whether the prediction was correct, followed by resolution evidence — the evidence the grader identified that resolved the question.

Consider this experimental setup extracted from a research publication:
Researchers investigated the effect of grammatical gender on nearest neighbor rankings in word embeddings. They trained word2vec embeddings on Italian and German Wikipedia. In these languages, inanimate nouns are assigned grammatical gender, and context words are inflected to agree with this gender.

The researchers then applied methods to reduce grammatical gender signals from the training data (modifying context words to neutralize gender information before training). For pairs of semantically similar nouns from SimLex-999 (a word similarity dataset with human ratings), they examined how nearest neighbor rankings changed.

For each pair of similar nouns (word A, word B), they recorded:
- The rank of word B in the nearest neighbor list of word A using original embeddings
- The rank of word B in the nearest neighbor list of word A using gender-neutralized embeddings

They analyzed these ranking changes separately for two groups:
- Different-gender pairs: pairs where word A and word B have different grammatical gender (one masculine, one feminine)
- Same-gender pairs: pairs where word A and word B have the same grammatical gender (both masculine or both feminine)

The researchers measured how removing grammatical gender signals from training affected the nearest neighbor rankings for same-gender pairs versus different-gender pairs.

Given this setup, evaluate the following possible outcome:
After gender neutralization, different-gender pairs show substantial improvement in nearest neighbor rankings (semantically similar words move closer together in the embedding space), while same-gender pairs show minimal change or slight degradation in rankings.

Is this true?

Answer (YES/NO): YES